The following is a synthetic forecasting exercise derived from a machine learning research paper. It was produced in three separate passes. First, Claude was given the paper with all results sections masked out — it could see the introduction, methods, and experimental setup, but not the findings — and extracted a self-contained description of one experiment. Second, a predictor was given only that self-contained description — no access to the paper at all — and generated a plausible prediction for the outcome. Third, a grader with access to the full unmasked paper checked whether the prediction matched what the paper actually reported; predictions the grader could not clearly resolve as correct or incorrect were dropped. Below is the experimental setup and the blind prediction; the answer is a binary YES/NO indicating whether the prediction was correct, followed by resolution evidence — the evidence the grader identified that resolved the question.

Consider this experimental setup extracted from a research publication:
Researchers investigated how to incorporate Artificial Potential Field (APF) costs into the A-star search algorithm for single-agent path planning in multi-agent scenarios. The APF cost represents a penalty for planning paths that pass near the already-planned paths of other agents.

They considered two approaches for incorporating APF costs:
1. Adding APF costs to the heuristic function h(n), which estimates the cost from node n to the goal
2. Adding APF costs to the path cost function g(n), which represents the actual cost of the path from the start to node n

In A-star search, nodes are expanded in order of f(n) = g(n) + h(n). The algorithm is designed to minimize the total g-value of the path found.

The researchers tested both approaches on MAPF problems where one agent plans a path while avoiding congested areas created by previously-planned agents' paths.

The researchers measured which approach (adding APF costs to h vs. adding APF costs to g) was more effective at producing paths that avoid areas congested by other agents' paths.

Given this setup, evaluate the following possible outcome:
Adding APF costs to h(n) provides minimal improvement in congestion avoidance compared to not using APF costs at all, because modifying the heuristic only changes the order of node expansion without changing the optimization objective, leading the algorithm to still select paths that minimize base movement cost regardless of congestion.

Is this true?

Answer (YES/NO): YES